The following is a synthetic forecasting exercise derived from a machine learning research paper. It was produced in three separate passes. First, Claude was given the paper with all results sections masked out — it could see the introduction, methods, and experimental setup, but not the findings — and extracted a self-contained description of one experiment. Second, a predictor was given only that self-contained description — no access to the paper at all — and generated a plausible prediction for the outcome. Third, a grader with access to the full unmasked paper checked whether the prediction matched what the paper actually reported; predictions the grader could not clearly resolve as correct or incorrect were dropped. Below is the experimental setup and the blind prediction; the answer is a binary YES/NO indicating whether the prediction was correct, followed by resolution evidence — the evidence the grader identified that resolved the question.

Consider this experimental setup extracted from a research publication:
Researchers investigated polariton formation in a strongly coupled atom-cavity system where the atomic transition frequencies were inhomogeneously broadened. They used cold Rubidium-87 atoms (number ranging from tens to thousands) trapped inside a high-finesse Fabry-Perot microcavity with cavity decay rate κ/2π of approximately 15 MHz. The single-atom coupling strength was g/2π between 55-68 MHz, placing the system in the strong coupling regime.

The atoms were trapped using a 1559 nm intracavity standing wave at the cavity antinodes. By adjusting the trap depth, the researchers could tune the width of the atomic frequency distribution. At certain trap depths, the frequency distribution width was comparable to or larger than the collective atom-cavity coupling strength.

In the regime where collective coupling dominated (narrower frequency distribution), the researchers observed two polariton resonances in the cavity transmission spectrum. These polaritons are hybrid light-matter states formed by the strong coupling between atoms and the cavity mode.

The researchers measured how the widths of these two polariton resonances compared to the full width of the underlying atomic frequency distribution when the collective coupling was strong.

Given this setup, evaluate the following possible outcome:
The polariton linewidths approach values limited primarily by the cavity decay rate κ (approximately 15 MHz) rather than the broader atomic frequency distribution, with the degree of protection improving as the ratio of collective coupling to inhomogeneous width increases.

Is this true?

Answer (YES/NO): NO